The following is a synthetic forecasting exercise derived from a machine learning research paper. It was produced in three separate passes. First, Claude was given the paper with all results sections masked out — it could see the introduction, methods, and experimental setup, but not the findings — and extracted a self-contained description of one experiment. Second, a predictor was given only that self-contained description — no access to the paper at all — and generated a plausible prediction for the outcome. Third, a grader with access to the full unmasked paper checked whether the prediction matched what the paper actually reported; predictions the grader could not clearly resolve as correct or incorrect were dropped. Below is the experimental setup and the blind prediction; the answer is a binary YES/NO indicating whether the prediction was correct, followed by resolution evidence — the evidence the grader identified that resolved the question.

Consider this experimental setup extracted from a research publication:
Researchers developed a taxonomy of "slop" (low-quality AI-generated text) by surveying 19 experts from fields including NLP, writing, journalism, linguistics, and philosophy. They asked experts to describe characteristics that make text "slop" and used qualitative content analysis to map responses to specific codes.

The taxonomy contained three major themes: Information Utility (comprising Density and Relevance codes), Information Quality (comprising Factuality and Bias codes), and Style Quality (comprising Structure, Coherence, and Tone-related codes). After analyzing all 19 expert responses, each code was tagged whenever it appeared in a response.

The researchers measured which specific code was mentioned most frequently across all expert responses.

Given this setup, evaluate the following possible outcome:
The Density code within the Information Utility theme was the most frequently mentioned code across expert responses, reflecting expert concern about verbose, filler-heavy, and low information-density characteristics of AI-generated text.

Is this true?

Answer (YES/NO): NO